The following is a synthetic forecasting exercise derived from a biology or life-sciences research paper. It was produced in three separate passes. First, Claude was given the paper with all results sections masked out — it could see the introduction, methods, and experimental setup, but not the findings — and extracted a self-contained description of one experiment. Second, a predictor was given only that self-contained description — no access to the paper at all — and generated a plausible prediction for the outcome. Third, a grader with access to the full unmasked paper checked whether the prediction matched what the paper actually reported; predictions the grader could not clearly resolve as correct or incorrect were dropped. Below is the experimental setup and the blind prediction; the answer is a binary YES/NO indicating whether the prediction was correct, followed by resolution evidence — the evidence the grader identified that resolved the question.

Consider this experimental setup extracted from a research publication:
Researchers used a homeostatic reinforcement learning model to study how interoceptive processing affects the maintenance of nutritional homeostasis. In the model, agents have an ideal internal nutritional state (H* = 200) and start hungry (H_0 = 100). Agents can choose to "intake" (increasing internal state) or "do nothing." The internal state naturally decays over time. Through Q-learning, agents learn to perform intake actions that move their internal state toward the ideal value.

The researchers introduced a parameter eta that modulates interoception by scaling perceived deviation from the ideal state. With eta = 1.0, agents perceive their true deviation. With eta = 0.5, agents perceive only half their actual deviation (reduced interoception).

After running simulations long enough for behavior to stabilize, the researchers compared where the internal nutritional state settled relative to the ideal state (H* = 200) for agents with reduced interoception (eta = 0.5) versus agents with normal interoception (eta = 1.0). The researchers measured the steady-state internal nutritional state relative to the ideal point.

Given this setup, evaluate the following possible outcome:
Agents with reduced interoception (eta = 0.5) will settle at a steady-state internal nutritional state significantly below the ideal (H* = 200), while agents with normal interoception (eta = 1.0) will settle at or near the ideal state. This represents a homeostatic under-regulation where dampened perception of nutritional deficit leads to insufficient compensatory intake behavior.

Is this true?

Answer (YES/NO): NO